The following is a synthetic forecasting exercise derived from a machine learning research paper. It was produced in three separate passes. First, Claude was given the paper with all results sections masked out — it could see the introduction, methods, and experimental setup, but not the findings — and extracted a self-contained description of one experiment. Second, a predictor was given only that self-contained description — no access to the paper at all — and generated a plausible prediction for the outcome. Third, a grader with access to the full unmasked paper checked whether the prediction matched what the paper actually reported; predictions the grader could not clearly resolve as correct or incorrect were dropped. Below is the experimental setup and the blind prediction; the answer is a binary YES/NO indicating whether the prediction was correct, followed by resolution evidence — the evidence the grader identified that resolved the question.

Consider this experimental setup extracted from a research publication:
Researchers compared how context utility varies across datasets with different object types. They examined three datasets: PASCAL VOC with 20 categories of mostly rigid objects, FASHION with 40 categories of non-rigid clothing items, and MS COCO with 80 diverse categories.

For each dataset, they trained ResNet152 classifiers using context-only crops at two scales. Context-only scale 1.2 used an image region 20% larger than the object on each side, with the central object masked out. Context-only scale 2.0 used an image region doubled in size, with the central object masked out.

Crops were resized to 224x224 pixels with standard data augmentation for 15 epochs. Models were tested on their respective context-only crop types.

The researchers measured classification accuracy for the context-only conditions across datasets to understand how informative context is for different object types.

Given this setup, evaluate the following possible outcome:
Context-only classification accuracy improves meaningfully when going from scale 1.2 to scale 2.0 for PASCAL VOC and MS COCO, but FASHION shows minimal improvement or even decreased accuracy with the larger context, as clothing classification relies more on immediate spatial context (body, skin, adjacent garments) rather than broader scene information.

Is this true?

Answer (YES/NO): NO